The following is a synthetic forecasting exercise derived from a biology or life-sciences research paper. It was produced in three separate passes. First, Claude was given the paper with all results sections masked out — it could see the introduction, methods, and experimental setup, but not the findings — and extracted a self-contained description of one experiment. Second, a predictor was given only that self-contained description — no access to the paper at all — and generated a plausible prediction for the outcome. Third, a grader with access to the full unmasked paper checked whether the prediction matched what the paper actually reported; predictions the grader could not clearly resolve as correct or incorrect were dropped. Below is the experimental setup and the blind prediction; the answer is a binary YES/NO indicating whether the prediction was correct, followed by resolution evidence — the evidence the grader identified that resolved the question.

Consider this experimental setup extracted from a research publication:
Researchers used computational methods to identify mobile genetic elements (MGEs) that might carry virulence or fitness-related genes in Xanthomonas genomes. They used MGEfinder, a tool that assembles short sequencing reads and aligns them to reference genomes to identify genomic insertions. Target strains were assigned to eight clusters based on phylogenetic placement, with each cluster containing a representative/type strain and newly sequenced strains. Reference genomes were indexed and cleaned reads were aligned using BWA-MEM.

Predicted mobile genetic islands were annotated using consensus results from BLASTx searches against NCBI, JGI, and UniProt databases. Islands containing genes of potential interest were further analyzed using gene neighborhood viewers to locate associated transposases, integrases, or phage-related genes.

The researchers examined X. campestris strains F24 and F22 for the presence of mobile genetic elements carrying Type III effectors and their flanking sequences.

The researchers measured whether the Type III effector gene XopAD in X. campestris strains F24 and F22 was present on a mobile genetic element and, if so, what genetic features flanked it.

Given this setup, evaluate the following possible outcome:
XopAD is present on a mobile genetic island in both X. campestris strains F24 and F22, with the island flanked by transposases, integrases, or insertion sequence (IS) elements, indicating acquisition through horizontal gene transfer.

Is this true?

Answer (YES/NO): YES